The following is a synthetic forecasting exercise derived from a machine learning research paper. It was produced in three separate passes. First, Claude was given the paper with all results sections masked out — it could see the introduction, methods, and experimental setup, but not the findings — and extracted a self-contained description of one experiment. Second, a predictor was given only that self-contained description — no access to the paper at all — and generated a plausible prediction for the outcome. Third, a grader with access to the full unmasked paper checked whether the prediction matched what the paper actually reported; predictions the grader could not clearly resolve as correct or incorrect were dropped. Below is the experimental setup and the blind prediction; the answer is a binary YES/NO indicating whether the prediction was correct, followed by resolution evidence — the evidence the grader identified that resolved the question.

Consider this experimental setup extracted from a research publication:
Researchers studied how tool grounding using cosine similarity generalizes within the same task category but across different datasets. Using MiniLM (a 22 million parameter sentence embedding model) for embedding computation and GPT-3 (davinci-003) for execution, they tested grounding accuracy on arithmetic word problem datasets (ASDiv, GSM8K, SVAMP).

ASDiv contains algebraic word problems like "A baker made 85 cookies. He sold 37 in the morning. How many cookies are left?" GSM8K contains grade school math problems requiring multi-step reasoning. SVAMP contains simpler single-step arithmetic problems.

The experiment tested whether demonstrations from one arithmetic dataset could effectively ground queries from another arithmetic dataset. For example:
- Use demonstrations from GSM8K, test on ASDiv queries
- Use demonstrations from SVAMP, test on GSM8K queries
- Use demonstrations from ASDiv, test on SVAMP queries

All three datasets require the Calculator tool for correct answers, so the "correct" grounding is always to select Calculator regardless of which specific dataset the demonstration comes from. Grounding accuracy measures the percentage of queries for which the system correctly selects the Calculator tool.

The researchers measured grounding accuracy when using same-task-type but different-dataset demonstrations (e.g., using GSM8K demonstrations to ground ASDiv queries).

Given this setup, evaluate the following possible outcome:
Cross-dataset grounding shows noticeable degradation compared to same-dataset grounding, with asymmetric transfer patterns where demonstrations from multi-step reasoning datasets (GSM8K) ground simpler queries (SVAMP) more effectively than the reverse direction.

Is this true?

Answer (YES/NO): NO